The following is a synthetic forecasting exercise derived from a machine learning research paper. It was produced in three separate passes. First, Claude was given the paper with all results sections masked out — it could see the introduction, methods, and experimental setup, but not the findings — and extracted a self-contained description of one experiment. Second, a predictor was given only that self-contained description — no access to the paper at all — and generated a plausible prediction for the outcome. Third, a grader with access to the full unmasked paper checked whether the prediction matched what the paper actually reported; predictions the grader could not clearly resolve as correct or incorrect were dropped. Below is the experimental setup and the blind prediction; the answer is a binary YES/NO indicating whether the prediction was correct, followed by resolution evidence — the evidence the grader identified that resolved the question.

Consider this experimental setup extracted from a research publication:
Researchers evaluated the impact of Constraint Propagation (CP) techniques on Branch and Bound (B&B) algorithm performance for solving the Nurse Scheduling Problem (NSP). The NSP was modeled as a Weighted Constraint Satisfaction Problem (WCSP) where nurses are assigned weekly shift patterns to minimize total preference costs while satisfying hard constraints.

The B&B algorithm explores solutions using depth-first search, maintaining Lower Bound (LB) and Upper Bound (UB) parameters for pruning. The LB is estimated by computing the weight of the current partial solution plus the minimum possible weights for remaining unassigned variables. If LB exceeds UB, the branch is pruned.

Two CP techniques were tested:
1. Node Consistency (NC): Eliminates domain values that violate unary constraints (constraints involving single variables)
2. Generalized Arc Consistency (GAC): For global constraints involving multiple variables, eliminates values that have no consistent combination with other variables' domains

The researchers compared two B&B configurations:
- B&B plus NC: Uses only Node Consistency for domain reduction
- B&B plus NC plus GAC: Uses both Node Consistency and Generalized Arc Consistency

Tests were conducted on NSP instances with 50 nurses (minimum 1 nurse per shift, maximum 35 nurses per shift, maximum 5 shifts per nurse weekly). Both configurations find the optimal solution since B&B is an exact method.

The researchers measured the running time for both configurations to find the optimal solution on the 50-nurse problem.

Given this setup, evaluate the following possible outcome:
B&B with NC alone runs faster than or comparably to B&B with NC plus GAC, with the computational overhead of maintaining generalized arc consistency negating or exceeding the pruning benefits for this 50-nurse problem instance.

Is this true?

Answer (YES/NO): NO